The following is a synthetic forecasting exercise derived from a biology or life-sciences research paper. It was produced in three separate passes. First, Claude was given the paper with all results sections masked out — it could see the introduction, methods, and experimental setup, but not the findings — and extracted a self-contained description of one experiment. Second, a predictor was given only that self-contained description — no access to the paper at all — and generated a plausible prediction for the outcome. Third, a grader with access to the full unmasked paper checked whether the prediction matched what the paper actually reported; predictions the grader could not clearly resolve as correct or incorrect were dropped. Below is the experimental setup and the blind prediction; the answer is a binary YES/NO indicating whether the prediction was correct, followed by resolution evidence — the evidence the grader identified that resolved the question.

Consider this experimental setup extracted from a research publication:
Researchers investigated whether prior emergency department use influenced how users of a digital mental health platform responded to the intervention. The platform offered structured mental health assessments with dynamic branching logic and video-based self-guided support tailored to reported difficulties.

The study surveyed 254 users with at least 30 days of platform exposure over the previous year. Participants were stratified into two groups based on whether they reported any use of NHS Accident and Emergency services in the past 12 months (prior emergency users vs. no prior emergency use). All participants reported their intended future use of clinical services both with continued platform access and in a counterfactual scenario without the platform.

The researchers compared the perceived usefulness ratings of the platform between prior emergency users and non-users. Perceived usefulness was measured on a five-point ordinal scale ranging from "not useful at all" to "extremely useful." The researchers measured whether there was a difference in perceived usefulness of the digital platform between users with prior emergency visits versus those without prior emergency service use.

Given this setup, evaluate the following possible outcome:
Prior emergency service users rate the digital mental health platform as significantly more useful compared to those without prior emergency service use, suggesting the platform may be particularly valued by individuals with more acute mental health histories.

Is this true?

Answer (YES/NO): NO